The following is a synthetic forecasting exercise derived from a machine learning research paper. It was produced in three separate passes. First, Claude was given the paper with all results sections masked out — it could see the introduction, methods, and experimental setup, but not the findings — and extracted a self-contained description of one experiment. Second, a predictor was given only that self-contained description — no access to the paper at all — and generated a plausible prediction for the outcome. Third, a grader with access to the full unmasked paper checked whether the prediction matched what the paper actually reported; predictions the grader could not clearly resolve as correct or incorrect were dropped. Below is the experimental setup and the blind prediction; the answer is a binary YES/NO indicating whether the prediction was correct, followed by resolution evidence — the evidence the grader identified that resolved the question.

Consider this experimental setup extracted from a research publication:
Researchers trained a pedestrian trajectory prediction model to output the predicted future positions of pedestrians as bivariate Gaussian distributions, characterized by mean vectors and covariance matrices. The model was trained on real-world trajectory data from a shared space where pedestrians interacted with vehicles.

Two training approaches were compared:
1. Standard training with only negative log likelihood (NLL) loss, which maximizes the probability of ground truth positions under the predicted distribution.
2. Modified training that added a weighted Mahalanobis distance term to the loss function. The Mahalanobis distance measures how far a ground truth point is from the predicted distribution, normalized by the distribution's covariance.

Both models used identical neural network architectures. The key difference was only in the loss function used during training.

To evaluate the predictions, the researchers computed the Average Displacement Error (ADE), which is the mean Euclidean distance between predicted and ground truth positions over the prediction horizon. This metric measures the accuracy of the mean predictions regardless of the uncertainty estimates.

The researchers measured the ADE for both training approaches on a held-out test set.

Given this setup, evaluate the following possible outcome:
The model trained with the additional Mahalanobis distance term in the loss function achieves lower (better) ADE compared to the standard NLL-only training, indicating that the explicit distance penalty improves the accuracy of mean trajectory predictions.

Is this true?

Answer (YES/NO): YES